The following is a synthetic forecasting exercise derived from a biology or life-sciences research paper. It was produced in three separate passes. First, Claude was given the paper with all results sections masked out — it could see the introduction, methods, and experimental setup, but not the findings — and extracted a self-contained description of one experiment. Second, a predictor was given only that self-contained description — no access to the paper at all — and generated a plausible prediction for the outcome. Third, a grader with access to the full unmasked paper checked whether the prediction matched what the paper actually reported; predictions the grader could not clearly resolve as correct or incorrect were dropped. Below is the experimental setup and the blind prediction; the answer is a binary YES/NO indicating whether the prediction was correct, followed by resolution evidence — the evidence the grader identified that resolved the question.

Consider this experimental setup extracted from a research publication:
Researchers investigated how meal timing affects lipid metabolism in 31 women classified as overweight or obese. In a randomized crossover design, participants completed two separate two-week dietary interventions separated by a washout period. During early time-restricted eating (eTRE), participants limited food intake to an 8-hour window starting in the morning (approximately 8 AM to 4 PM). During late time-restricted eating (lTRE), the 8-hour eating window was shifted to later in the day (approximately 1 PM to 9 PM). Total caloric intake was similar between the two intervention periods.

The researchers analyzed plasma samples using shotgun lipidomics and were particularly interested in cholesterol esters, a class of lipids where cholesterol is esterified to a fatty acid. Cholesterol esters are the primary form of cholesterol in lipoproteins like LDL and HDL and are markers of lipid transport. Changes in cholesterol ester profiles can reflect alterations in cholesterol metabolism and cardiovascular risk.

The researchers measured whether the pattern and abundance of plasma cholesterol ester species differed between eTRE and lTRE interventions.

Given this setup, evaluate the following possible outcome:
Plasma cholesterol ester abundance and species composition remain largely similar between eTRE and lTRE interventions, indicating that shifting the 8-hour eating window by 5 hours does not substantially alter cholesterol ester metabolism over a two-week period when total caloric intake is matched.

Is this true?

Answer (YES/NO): YES